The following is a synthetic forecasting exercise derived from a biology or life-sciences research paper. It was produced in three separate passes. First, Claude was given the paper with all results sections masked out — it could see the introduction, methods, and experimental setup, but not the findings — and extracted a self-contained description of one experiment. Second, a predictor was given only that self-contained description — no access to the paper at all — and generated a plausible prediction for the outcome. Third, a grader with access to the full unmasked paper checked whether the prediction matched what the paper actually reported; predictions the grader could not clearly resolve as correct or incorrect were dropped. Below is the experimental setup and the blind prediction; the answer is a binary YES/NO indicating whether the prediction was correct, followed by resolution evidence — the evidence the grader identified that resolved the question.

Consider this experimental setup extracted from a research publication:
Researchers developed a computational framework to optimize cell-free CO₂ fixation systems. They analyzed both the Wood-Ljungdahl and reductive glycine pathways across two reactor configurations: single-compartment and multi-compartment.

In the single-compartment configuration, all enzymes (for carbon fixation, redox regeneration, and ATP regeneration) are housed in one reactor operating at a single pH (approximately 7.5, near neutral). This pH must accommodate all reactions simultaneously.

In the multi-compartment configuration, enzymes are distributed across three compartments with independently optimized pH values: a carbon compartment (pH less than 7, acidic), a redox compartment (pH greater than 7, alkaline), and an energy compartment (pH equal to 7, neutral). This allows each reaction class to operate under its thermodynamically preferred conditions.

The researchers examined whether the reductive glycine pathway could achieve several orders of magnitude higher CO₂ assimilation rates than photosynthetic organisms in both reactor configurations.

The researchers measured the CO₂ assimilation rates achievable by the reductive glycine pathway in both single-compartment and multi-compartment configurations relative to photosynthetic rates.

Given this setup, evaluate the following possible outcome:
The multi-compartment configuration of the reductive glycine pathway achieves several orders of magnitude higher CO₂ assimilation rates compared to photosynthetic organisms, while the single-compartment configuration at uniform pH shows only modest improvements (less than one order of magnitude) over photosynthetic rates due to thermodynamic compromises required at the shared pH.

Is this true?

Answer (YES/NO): NO